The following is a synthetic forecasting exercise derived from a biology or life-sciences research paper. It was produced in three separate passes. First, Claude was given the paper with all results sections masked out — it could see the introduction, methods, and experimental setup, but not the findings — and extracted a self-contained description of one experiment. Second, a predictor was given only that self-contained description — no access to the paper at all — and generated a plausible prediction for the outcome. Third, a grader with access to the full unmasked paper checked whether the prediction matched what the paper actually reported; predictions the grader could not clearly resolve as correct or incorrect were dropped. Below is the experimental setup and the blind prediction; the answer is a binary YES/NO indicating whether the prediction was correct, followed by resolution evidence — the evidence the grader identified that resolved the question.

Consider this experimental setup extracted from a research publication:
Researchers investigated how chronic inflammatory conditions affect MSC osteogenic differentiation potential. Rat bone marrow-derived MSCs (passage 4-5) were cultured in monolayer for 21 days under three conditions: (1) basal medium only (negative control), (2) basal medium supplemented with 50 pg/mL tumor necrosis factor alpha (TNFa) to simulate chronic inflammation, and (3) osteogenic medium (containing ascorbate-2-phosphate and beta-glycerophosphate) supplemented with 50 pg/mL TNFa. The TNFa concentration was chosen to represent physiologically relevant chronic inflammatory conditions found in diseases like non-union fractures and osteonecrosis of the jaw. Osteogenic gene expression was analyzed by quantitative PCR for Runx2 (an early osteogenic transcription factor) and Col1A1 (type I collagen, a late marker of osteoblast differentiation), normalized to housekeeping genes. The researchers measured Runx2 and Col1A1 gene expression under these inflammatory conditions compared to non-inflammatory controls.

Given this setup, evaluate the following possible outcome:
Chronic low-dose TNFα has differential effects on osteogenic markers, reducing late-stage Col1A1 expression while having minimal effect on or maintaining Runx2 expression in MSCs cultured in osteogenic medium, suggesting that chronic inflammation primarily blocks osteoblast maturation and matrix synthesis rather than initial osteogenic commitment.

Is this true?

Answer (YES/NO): NO